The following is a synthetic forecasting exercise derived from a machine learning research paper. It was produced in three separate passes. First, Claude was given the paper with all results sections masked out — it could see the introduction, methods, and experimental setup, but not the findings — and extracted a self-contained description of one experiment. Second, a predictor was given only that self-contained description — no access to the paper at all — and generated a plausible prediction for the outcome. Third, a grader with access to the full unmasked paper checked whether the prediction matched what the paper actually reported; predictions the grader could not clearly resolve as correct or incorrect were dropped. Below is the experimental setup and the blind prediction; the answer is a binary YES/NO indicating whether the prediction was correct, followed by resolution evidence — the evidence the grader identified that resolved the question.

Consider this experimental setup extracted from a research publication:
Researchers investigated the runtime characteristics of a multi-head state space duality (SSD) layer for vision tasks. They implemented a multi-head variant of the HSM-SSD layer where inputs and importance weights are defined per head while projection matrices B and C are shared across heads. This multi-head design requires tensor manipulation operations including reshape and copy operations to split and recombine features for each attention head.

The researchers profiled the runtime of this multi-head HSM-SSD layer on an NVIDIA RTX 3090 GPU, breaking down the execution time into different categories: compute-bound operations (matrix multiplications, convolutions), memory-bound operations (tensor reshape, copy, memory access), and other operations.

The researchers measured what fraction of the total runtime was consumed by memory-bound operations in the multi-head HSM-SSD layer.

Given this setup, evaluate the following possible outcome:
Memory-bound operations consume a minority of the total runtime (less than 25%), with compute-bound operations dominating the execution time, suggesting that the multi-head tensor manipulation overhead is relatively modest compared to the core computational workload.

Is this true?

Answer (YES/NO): NO